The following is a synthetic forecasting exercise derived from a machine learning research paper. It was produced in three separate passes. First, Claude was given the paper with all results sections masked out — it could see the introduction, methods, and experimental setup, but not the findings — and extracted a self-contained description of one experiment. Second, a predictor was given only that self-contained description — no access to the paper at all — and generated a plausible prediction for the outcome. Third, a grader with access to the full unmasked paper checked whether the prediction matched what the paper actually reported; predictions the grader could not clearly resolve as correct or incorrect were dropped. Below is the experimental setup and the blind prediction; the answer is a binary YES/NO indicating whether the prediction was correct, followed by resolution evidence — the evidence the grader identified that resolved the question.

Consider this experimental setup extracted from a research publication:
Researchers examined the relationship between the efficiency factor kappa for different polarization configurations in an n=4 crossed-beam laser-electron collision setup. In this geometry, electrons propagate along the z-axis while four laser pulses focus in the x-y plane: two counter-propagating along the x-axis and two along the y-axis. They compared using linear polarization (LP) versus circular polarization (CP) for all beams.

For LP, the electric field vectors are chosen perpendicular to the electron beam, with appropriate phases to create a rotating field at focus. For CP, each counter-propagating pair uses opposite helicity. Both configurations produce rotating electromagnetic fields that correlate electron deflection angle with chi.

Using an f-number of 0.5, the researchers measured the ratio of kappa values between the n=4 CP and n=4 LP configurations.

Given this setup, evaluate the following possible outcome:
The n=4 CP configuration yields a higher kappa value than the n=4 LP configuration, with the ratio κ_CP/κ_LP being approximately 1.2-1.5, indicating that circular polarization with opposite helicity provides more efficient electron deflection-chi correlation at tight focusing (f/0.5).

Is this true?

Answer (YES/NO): YES